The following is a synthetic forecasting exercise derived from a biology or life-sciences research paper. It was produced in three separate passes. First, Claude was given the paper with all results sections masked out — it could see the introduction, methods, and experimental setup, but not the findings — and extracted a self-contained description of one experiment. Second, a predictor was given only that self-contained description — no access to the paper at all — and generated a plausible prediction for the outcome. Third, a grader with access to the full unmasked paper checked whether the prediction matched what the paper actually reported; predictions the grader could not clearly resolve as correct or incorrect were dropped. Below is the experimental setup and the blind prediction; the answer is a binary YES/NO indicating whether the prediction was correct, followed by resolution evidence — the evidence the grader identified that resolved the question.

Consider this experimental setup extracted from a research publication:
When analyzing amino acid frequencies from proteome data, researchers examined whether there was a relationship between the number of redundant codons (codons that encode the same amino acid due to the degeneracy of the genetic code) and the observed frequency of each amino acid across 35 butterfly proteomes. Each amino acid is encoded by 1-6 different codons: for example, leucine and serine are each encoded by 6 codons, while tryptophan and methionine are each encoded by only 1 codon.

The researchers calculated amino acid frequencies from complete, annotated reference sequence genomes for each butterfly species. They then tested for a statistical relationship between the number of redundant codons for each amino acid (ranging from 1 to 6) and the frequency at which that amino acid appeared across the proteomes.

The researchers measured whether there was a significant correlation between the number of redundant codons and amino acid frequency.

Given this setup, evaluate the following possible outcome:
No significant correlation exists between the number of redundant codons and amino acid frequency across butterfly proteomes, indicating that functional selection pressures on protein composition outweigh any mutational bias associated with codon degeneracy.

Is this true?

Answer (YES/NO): NO